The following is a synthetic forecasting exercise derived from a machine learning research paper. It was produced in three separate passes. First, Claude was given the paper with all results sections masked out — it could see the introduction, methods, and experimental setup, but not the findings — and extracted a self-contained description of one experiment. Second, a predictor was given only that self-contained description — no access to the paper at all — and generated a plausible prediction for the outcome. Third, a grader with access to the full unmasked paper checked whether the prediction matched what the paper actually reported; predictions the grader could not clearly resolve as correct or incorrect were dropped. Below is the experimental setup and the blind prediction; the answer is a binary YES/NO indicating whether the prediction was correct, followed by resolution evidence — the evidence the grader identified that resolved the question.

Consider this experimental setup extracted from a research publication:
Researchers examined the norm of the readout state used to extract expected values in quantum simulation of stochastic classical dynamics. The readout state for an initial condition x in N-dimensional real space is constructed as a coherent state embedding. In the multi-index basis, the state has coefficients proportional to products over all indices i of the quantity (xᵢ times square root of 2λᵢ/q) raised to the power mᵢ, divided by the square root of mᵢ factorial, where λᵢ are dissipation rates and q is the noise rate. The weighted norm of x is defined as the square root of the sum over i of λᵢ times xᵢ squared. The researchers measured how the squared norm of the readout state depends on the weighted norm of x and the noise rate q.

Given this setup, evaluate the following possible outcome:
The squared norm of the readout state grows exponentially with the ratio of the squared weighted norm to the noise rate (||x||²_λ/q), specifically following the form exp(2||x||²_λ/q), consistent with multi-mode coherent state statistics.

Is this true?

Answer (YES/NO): YES